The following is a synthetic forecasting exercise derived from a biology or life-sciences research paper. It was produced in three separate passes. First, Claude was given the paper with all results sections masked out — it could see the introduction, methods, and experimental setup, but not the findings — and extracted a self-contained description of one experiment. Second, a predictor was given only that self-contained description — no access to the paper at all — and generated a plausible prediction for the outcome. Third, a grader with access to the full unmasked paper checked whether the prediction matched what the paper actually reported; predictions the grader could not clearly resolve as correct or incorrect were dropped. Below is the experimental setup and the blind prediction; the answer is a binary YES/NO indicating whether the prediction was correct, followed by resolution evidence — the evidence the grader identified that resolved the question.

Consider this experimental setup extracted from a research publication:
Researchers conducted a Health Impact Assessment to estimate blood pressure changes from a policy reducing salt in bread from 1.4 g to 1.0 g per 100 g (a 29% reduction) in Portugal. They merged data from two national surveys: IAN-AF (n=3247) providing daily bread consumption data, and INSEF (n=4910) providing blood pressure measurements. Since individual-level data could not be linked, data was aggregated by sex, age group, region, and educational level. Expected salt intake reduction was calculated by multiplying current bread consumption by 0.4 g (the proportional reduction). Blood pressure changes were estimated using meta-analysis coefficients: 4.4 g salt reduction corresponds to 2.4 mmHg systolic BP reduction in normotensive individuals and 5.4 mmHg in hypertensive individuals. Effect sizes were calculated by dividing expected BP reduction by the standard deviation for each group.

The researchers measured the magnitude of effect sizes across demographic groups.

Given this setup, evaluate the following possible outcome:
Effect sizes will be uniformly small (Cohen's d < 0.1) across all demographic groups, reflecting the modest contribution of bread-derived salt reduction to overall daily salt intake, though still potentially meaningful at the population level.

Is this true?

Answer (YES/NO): NO